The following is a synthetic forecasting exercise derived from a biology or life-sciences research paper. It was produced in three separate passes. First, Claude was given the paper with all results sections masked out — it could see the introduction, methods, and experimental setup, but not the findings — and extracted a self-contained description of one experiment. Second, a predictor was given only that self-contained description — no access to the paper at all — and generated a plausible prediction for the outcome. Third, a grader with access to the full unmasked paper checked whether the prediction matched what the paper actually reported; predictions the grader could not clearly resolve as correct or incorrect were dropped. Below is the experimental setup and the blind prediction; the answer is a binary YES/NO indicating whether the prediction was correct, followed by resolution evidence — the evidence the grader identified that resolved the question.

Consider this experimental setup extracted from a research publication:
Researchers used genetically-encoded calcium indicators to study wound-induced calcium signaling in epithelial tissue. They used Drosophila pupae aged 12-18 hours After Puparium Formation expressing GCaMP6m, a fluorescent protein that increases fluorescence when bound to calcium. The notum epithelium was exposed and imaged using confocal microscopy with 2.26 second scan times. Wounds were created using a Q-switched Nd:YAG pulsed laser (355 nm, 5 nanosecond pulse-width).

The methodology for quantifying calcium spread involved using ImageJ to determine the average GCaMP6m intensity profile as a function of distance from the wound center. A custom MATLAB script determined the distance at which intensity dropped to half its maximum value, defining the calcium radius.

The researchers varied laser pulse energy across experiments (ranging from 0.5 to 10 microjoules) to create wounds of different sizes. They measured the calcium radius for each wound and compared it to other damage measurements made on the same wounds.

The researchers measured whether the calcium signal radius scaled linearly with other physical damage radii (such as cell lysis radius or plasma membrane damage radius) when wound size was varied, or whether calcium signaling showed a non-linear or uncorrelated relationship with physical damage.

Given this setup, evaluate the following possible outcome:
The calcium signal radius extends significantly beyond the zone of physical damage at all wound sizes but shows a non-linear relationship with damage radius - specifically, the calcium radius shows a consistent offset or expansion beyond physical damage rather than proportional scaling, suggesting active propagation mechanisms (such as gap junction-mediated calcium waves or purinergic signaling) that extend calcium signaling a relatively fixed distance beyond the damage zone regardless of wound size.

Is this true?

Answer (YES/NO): NO